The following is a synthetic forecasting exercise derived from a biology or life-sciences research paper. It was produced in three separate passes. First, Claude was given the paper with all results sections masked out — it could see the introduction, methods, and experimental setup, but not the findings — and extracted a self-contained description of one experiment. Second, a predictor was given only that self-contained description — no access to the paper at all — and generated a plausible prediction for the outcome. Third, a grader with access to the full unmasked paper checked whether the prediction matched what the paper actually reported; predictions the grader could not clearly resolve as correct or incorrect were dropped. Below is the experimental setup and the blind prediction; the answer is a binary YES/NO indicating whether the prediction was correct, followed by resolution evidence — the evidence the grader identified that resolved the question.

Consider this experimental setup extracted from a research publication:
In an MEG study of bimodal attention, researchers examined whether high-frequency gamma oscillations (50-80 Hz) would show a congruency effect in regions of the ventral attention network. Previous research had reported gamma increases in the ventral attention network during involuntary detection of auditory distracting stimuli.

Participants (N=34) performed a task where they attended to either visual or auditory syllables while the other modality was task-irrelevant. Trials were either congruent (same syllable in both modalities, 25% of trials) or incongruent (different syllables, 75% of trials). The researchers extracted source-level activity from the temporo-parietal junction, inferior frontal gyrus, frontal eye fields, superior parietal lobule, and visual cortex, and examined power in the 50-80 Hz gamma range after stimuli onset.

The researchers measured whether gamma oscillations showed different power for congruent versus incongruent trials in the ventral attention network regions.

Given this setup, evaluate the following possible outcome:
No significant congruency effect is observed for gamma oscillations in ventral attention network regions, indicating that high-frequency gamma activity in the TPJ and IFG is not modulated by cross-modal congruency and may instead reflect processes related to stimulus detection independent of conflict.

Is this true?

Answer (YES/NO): YES